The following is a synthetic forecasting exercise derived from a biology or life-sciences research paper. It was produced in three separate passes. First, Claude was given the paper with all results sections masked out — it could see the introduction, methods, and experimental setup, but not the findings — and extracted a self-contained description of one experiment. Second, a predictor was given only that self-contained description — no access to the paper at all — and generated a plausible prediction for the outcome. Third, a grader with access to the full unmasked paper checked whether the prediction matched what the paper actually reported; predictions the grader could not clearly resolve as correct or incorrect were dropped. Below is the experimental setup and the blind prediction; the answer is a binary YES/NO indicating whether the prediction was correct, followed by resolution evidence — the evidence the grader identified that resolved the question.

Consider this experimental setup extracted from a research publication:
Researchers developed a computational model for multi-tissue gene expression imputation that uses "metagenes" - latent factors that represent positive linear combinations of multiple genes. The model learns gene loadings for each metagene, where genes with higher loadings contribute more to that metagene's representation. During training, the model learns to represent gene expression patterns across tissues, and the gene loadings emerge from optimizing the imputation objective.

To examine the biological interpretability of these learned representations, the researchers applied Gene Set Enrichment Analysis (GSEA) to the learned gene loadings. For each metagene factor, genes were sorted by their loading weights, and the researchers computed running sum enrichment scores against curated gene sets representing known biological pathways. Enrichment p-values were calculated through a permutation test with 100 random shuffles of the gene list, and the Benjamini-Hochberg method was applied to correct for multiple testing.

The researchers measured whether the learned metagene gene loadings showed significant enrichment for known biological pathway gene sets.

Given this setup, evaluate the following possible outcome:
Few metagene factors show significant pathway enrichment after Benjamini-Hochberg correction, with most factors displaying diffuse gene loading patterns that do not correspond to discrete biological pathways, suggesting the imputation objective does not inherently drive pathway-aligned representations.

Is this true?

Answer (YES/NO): NO